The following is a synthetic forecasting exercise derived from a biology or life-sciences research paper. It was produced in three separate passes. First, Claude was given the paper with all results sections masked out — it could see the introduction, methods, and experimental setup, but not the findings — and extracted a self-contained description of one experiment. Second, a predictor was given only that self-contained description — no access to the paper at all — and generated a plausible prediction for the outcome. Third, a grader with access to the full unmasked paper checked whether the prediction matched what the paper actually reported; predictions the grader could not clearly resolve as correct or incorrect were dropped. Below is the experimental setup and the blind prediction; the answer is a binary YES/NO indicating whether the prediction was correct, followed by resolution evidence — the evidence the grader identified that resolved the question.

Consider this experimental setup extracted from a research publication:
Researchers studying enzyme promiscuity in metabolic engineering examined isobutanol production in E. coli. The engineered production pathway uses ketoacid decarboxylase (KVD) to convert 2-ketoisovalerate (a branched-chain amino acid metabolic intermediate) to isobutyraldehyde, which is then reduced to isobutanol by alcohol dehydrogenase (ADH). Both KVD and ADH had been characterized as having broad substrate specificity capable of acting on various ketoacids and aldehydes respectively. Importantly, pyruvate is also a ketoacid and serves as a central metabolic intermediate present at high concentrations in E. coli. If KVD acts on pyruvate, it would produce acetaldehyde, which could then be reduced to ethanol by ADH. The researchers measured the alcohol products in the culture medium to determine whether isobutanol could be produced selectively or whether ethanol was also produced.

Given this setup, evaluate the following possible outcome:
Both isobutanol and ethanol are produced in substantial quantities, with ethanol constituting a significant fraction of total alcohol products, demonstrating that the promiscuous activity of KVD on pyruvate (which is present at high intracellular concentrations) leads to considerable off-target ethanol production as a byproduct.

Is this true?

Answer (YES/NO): YES